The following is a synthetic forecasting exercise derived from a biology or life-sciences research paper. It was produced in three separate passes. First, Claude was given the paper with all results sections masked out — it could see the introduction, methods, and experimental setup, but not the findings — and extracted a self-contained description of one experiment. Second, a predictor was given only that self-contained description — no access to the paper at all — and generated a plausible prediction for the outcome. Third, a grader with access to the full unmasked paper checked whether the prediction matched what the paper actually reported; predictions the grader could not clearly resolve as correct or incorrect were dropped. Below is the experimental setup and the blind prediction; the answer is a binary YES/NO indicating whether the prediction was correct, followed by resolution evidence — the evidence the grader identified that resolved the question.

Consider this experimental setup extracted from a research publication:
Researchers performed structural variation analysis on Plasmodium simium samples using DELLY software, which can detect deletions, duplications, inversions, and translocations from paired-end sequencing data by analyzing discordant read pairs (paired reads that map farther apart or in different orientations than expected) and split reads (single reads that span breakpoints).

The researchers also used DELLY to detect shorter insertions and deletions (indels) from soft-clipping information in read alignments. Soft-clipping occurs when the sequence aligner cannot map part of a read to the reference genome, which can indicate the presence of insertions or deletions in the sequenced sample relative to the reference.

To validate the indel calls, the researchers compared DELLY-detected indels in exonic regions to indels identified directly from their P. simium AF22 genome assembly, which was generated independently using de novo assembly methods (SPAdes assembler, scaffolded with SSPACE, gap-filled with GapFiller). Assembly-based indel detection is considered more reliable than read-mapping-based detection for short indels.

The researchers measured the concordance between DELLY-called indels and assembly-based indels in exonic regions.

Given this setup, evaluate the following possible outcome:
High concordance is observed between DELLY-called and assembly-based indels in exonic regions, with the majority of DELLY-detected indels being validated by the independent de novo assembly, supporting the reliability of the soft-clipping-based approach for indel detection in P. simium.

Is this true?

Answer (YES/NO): NO